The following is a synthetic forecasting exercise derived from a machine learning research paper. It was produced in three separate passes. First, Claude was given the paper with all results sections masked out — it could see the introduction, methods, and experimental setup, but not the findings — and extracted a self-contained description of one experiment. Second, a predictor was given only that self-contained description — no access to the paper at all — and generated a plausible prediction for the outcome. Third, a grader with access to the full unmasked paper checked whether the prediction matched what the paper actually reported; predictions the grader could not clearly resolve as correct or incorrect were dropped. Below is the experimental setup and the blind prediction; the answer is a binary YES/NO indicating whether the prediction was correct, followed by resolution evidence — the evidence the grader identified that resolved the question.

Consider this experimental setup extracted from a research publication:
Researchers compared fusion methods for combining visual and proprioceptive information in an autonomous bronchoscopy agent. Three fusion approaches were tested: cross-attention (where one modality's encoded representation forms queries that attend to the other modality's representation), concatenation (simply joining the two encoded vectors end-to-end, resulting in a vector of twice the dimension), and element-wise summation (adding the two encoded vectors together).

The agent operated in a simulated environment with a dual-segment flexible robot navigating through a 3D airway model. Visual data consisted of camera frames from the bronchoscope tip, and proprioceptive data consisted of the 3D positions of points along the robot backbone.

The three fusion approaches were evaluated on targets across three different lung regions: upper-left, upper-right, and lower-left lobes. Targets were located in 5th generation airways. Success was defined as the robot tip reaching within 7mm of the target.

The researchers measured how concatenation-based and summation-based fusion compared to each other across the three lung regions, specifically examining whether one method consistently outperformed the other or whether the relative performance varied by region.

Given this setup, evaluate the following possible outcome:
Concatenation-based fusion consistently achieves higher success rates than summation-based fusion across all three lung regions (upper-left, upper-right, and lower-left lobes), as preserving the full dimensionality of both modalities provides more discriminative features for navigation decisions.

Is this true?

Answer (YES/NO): NO